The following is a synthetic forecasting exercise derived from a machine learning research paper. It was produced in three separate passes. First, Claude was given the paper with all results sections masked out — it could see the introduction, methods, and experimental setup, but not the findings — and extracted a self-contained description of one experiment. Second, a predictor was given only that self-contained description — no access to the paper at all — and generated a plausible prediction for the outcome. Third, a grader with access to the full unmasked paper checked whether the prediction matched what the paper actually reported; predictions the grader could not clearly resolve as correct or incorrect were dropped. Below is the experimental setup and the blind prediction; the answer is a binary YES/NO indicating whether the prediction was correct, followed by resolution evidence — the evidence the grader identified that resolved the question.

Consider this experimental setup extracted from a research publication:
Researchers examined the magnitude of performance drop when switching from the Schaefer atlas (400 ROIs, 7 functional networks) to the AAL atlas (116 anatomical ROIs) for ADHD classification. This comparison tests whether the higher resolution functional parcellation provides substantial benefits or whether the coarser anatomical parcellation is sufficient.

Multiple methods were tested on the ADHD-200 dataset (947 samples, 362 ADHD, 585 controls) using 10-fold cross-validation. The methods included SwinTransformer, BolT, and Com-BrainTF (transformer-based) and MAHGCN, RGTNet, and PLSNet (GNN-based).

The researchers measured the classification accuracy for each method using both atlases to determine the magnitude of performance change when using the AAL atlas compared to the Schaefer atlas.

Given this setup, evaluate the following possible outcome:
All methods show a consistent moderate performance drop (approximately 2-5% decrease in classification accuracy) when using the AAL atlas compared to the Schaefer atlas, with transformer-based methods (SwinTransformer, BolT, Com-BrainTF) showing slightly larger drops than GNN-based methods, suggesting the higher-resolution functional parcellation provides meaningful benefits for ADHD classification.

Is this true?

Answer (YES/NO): NO